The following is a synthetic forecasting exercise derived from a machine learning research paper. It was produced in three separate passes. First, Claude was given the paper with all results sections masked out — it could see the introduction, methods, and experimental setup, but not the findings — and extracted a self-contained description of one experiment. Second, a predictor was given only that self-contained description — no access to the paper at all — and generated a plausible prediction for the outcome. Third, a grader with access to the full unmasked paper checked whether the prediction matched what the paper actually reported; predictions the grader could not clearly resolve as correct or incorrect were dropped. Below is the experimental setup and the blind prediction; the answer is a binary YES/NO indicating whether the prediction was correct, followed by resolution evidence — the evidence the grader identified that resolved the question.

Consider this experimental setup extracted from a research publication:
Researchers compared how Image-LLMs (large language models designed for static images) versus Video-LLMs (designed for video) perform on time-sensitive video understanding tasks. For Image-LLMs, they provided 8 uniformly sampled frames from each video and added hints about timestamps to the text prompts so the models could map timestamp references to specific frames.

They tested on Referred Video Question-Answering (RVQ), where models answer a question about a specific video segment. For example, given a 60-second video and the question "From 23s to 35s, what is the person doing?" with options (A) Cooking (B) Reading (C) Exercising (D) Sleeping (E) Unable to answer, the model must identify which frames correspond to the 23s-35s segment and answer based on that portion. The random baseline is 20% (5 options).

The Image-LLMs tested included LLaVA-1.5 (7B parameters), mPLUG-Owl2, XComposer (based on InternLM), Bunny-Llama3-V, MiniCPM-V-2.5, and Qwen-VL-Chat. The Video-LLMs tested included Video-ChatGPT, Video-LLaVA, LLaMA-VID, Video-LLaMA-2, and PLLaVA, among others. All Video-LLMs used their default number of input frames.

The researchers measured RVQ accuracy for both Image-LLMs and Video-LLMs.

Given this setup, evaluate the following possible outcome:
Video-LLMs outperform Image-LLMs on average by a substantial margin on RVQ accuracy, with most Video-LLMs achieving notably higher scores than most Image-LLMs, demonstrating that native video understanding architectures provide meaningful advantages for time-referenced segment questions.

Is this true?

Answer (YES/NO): NO